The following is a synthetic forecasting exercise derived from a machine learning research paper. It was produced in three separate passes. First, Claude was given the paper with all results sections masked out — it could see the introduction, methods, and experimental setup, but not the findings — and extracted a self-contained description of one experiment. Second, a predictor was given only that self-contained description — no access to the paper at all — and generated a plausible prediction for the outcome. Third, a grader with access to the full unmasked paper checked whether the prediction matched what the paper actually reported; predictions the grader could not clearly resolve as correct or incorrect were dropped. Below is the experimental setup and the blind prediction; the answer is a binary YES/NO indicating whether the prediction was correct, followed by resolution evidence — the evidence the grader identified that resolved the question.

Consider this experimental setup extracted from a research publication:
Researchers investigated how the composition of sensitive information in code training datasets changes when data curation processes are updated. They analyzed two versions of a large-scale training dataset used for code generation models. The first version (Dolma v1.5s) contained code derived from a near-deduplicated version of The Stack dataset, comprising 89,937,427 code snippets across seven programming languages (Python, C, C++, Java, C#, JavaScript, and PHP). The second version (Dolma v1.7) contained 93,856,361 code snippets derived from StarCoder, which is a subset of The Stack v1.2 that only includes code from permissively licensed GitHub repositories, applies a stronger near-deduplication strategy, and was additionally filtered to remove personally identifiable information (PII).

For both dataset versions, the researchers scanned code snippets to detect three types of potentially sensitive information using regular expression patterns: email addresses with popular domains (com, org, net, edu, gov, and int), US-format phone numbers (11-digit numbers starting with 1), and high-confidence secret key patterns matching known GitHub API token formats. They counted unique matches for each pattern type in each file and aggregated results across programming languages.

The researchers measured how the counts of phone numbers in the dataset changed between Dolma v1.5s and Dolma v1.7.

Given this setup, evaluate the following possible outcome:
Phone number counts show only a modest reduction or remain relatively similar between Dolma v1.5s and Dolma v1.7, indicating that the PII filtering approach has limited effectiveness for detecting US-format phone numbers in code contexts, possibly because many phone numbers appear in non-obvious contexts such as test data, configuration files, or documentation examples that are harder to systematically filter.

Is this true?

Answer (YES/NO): NO